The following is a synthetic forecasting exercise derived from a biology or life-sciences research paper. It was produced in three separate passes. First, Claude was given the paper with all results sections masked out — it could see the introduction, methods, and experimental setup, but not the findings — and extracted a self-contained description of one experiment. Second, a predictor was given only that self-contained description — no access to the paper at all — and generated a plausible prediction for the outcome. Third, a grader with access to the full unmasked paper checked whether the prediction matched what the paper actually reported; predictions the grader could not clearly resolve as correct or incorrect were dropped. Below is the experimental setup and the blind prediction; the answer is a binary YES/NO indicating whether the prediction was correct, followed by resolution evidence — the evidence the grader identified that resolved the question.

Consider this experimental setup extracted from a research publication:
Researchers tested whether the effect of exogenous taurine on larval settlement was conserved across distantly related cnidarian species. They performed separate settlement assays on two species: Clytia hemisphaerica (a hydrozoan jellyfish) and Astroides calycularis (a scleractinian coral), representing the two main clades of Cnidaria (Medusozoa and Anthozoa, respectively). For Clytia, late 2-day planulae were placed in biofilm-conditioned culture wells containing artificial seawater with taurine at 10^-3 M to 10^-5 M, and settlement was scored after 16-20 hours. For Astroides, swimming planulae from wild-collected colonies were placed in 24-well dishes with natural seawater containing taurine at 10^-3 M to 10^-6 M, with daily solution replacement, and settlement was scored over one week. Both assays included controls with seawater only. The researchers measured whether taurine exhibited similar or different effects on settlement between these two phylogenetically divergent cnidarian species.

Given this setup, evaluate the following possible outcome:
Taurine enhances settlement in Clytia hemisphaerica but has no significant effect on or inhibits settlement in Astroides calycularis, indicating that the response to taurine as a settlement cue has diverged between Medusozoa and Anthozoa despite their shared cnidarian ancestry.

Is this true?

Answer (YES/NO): NO